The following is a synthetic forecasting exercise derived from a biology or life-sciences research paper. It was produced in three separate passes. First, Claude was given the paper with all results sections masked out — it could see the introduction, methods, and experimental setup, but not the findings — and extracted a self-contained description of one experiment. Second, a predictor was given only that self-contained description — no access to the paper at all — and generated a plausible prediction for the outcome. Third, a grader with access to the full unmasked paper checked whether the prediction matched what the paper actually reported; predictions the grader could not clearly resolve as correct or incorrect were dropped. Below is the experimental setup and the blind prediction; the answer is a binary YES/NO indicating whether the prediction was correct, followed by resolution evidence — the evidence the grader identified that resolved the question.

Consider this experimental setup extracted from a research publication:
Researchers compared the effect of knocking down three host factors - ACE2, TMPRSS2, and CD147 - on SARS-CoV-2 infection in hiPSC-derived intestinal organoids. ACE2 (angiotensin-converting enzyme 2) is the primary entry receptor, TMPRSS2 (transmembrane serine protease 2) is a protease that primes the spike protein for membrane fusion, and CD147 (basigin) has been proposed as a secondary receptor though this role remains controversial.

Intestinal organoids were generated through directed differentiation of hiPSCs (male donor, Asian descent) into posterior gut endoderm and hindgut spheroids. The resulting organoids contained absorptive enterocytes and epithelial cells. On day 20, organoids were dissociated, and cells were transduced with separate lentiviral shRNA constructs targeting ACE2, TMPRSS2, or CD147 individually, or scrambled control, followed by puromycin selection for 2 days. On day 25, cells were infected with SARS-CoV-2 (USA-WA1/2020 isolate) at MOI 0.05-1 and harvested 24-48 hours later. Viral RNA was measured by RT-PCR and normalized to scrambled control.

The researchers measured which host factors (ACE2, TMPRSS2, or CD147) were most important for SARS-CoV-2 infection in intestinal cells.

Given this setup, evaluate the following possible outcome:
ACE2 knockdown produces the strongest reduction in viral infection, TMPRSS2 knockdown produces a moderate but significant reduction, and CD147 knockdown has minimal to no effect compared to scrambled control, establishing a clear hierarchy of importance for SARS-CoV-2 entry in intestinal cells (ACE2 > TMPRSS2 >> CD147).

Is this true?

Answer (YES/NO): NO